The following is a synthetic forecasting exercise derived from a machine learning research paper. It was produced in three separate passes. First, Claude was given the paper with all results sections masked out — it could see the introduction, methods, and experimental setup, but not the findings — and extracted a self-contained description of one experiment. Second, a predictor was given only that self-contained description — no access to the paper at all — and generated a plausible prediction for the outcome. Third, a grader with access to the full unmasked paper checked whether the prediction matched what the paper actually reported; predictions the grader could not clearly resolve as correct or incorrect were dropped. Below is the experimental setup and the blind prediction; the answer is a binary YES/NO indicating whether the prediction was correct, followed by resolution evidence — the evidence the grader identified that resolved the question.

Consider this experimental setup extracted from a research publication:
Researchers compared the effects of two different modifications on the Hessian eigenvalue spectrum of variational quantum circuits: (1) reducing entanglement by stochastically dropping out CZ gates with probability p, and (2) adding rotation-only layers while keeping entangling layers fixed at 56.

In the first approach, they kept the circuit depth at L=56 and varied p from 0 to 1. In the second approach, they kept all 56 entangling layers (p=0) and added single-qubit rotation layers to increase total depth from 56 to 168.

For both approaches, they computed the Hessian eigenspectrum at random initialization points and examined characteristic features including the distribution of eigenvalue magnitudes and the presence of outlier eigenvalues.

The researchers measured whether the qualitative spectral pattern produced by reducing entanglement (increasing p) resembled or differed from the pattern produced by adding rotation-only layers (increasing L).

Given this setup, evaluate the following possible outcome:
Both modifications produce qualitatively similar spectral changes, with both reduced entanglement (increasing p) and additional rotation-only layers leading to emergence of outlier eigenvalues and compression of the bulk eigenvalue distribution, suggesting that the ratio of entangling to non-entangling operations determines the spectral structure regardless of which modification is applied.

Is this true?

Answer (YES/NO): YES